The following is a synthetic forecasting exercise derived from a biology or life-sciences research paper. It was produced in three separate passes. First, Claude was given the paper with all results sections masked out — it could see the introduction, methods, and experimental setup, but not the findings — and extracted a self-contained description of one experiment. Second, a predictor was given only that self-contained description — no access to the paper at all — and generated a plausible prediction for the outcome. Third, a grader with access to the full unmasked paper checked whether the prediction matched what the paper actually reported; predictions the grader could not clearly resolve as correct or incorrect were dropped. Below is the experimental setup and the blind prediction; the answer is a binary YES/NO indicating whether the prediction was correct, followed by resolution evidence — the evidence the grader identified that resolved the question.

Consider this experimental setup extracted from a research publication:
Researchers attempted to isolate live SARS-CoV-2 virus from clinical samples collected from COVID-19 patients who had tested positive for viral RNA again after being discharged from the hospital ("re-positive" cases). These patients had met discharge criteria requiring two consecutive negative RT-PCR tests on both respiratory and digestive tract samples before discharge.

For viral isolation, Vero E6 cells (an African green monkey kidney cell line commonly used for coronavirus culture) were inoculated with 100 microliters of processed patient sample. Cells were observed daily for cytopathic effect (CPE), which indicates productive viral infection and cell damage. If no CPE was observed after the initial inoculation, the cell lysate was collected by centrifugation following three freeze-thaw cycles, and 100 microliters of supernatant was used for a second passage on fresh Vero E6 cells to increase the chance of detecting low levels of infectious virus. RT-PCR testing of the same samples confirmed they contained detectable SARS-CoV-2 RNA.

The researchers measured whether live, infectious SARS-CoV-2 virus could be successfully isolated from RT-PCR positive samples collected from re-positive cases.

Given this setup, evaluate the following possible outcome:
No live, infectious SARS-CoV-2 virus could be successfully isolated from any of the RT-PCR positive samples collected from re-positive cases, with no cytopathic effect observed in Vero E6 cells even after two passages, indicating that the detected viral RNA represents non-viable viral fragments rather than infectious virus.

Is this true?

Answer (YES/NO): YES